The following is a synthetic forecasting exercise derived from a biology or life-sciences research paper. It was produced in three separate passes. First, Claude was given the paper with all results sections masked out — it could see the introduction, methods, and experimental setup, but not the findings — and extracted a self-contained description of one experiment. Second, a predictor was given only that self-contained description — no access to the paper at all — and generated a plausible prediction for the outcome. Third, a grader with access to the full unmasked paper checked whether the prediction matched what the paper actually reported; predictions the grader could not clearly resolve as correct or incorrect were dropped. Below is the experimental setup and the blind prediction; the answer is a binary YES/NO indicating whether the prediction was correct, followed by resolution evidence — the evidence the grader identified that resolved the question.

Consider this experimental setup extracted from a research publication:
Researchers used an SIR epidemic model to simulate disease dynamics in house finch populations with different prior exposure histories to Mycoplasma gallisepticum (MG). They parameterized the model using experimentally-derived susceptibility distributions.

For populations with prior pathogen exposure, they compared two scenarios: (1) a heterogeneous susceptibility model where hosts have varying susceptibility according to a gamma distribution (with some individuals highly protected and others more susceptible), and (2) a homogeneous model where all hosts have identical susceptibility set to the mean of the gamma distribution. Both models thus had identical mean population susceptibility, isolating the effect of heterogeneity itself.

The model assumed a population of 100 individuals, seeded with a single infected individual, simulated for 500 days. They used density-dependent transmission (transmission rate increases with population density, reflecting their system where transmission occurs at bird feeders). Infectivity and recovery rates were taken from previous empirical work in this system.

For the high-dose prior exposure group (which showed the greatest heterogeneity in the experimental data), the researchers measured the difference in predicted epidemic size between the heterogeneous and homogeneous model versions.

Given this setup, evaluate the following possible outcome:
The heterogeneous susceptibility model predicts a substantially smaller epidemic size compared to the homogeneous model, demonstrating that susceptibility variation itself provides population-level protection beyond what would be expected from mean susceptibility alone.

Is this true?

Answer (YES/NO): YES